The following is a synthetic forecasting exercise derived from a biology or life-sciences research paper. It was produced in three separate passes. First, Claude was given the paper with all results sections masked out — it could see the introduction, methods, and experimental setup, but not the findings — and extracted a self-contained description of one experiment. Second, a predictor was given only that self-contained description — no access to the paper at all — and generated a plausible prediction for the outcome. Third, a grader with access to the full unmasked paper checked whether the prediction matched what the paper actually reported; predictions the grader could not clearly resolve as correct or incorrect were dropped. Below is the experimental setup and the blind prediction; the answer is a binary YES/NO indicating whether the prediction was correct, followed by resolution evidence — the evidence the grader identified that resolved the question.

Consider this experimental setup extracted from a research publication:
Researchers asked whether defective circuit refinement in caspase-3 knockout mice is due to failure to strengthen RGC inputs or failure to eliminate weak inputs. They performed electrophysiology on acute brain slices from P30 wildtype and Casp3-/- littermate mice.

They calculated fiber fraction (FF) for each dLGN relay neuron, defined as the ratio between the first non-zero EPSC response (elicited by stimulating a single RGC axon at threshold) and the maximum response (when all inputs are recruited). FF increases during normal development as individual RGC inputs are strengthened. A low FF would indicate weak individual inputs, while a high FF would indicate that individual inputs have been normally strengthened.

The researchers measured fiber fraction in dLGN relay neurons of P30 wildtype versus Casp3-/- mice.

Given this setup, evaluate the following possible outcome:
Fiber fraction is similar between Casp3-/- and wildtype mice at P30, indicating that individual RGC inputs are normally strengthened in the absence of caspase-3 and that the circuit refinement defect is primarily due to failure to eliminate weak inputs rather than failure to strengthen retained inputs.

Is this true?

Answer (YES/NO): YES